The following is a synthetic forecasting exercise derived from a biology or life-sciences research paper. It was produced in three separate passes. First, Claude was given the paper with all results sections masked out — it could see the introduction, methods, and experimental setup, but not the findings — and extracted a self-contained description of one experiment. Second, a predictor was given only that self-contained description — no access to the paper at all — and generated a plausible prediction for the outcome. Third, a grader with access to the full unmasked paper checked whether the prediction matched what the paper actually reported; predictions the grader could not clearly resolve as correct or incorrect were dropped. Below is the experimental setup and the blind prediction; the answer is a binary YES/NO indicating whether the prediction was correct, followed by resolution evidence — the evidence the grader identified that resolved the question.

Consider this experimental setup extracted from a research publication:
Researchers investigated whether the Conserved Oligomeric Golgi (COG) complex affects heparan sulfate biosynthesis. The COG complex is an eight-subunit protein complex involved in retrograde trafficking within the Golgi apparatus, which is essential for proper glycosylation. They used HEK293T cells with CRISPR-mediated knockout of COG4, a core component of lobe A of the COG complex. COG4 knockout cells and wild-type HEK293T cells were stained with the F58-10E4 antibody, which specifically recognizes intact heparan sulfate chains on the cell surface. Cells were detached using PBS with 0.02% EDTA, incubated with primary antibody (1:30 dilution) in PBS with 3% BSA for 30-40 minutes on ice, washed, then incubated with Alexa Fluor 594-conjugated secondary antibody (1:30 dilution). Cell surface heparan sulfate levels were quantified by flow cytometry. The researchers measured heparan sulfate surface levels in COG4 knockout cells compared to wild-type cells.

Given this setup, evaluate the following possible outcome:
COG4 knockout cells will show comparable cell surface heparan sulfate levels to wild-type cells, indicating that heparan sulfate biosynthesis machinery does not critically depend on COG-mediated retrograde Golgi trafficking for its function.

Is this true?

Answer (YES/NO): NO